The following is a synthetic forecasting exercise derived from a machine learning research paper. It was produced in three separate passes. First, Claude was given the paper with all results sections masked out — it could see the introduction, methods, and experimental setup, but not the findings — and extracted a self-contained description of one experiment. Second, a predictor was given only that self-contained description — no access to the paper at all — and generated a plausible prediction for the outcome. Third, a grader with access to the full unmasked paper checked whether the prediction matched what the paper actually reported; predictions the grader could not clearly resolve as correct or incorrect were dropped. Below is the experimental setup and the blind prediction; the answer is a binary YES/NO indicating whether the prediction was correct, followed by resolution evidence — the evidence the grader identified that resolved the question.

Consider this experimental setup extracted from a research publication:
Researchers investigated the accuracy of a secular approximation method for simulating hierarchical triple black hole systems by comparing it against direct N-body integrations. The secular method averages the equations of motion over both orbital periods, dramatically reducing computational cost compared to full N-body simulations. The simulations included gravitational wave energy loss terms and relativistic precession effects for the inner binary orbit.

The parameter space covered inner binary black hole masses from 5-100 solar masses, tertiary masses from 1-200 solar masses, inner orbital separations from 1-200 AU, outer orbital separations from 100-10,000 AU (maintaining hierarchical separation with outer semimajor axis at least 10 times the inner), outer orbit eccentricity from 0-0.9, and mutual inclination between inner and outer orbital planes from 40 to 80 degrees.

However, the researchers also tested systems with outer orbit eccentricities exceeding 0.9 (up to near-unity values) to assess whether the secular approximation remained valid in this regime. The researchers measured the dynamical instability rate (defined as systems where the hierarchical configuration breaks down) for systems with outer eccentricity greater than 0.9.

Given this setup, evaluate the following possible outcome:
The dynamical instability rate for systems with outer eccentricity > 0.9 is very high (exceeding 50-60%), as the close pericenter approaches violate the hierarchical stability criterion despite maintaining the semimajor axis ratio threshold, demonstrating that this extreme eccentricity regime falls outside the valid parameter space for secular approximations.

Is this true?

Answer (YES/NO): NO